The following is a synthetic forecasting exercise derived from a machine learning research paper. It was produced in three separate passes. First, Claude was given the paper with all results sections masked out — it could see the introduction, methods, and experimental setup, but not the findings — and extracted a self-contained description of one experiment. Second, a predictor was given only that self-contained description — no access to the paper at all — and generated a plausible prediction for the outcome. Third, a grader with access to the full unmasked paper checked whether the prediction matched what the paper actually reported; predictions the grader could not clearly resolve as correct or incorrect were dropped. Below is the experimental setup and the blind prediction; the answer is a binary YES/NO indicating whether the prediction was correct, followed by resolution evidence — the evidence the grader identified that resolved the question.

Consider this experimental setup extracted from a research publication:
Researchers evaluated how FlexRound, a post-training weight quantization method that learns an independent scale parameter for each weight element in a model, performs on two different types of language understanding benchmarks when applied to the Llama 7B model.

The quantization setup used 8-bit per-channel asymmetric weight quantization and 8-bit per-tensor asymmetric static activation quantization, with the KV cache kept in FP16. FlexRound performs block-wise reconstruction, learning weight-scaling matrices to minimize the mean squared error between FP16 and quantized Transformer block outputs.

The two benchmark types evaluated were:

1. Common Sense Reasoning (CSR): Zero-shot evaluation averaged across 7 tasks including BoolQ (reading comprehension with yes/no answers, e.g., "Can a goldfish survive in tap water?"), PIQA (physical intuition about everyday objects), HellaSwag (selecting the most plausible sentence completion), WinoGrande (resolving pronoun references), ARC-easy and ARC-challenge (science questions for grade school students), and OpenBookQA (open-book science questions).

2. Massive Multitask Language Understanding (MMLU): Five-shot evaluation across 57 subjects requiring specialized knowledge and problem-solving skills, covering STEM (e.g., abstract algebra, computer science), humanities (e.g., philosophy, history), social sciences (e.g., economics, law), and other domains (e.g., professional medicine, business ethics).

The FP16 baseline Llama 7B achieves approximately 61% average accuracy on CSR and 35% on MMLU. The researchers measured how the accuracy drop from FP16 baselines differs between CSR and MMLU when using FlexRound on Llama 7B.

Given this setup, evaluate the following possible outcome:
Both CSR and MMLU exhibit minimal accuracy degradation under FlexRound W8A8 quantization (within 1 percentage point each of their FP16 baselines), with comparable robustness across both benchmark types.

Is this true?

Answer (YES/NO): NO